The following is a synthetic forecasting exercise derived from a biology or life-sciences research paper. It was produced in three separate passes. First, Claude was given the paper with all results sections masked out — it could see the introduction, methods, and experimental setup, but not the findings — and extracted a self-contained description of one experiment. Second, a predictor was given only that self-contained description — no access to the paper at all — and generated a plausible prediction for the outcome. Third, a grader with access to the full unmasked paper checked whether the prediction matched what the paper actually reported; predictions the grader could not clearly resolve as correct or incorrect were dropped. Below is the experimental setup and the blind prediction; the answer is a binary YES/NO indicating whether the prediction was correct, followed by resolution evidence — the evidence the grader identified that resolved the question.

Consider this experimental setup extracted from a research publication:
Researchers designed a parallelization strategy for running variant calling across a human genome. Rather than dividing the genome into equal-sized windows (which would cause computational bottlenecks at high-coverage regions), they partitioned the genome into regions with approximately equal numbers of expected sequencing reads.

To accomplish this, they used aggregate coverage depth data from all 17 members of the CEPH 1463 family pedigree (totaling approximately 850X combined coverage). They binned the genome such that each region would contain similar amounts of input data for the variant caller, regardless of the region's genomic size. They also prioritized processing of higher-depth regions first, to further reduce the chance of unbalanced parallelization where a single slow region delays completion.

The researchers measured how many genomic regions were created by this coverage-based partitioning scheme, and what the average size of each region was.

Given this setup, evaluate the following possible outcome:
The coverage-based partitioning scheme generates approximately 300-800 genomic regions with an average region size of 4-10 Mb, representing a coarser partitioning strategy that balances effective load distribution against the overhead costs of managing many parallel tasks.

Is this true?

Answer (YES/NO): NO